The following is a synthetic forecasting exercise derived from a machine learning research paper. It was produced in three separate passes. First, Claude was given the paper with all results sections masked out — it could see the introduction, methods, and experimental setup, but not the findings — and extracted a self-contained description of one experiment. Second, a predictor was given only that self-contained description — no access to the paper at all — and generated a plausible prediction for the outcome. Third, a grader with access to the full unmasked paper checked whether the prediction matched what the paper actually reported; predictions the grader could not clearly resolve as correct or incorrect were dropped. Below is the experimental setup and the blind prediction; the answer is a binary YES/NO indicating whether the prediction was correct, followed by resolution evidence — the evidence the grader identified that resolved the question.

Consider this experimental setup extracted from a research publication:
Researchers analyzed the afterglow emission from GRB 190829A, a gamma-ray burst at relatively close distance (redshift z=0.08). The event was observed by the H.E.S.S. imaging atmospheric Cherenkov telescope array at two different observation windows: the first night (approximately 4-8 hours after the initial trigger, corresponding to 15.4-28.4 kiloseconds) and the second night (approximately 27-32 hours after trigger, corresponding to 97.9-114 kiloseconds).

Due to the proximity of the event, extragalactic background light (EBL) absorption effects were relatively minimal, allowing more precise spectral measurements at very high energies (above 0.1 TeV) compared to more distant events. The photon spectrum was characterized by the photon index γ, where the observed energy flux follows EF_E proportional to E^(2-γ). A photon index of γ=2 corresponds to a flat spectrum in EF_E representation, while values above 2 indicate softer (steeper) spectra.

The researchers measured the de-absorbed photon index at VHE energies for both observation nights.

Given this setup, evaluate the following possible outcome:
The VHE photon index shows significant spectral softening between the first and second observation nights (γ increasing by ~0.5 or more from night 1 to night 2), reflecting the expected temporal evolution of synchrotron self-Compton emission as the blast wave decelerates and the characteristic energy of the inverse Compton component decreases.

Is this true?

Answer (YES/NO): NO